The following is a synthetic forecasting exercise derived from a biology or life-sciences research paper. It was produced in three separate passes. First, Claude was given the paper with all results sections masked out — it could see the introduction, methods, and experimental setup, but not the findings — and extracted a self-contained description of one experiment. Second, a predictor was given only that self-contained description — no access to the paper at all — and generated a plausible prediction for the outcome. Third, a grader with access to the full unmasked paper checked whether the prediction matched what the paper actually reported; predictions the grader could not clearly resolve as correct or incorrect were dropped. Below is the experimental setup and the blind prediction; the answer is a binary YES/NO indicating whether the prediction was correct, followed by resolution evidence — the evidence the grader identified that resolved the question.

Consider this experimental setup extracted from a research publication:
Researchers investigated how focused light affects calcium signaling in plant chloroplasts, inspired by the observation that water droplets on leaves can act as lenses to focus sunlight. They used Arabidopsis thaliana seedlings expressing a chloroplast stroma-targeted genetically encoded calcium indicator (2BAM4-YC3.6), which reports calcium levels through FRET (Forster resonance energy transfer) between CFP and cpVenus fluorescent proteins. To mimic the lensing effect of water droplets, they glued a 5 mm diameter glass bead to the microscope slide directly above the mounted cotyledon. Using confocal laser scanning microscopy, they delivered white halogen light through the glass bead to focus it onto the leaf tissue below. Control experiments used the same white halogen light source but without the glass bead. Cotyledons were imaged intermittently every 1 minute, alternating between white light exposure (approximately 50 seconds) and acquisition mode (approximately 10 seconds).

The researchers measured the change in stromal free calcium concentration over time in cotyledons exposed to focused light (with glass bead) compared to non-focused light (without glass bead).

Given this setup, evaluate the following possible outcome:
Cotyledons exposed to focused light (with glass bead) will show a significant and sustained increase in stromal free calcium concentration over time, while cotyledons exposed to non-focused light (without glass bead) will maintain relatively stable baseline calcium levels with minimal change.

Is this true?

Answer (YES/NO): YES